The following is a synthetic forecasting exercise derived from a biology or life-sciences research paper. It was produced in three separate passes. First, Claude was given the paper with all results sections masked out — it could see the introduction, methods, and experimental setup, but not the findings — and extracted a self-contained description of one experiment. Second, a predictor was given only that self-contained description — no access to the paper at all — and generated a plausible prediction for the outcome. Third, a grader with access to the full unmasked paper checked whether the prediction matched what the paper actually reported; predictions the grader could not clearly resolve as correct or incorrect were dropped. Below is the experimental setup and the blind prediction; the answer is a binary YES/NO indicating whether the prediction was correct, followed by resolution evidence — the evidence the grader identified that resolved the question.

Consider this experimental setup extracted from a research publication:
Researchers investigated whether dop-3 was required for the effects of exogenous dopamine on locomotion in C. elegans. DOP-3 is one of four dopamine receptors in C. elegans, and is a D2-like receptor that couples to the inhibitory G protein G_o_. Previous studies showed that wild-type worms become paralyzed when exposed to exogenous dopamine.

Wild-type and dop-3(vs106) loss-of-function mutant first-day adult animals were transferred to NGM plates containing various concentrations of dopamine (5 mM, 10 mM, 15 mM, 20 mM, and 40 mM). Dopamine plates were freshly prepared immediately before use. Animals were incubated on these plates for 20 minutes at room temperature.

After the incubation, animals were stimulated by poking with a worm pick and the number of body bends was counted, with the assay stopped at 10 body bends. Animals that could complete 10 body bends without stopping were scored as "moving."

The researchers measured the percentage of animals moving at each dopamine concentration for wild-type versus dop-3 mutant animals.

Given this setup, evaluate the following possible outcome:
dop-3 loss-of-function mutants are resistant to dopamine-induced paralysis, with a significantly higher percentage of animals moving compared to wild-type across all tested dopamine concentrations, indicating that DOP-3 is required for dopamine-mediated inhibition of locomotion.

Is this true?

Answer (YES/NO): YES